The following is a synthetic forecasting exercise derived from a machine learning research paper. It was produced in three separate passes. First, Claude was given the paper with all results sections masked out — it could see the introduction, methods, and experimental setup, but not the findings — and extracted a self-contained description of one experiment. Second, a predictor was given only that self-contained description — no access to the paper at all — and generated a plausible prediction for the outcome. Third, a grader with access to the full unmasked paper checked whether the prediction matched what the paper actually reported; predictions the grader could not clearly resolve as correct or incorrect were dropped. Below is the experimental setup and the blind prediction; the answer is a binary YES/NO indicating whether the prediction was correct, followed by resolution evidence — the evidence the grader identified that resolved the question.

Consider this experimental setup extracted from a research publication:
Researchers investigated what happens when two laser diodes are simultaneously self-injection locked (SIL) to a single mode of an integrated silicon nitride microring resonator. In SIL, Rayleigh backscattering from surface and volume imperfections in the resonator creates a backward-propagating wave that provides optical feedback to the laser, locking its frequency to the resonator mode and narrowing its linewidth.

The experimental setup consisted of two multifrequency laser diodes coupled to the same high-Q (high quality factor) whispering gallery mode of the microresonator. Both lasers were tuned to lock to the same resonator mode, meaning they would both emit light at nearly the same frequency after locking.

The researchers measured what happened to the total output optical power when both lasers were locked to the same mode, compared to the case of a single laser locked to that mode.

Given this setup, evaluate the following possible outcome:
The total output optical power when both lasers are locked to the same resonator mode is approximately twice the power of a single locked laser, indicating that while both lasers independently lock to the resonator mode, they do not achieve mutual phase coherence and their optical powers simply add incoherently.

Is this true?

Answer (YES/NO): NO